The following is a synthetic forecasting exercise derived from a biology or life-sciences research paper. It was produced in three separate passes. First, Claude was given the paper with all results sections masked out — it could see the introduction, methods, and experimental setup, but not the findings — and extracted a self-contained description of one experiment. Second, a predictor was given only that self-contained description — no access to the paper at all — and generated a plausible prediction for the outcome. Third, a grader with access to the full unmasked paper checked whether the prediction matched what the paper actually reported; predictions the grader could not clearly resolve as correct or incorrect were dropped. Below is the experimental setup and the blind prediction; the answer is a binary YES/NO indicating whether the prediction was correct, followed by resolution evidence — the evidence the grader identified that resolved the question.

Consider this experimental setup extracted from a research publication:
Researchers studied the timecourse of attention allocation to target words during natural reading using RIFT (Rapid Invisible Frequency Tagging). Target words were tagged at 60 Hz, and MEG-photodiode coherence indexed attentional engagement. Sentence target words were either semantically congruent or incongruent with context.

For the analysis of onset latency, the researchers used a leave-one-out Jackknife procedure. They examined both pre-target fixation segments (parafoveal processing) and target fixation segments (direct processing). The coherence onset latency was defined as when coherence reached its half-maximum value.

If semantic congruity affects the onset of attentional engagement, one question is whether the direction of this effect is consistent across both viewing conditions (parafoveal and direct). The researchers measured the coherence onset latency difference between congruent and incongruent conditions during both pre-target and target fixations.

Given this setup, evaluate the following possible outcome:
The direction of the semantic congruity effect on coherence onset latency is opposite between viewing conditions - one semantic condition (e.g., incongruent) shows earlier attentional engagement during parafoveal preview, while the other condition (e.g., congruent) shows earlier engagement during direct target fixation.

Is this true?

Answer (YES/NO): NO